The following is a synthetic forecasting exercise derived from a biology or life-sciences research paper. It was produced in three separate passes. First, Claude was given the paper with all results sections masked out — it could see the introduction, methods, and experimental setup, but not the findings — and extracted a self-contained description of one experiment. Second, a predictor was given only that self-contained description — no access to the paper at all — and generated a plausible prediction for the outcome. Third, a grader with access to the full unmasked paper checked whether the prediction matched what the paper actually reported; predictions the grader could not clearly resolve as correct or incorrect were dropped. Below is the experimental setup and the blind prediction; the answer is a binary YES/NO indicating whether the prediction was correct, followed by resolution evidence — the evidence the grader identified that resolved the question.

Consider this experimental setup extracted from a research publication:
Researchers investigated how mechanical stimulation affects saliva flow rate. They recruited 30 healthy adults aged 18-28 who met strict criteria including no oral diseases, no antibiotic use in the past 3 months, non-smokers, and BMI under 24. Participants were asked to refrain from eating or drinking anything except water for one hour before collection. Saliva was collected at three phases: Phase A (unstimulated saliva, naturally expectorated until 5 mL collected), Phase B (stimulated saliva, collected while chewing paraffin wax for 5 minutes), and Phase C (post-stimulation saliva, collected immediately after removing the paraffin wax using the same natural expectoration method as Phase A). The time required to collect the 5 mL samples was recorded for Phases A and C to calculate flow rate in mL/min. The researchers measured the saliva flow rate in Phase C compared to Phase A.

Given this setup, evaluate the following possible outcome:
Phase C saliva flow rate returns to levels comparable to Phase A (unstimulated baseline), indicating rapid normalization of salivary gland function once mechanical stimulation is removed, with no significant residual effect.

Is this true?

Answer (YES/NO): YES